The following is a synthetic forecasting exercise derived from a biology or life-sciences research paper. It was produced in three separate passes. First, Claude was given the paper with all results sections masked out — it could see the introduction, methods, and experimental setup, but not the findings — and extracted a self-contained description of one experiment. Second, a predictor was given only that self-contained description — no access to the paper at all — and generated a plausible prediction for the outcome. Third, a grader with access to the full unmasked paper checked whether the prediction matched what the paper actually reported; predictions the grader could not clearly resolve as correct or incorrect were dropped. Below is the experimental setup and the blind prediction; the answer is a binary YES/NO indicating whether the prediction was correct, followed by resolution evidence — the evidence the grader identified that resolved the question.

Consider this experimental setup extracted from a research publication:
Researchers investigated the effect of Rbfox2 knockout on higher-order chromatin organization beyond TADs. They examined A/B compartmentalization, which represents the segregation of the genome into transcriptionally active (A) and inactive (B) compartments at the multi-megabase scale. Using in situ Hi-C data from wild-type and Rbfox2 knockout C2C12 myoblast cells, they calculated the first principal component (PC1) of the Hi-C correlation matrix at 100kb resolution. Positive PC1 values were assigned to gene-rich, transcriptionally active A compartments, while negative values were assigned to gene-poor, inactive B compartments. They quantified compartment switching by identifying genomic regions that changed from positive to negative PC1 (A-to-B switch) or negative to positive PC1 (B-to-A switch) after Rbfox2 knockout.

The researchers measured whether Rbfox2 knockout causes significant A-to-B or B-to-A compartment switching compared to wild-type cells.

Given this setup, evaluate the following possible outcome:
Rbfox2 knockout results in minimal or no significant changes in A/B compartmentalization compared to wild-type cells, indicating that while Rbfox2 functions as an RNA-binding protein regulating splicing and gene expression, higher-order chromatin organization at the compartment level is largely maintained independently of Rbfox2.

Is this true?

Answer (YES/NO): YES